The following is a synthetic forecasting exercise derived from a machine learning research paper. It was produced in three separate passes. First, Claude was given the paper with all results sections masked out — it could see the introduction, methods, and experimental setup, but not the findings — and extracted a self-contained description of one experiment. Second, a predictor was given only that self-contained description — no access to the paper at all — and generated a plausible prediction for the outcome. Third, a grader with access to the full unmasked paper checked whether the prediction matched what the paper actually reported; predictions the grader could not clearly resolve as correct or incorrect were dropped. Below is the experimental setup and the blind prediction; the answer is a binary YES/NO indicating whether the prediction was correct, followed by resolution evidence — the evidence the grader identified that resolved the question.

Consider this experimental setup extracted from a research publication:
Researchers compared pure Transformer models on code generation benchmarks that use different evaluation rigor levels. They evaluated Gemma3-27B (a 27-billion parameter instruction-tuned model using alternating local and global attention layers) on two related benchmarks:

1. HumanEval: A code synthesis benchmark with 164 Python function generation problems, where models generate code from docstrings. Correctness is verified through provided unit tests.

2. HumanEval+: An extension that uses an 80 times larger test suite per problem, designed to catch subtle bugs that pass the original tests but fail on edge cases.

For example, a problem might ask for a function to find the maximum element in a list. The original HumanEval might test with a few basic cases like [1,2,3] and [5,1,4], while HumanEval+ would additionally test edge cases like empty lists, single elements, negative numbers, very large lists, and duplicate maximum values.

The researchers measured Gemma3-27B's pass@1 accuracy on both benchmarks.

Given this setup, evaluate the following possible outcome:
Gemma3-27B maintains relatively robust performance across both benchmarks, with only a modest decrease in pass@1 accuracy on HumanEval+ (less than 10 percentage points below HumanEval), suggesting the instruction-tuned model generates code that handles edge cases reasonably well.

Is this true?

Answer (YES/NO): YES